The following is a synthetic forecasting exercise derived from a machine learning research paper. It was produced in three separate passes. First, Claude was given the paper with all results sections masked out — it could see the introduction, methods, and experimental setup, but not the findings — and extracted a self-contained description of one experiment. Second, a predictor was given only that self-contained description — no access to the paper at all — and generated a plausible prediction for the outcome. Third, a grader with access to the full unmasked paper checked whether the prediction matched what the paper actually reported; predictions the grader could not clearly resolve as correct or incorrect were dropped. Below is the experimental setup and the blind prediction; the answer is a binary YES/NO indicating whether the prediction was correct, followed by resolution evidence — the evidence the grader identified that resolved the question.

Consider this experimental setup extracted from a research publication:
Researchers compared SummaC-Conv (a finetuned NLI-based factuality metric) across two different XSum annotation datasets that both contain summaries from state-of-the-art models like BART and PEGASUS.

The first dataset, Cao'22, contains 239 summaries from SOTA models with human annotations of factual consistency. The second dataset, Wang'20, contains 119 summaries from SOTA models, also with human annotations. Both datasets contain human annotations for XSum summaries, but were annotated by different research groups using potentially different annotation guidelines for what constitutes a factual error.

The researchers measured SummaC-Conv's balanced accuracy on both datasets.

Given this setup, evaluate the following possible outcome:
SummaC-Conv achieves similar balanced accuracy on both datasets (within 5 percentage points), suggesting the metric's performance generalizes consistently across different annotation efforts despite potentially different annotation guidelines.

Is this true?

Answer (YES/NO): NO